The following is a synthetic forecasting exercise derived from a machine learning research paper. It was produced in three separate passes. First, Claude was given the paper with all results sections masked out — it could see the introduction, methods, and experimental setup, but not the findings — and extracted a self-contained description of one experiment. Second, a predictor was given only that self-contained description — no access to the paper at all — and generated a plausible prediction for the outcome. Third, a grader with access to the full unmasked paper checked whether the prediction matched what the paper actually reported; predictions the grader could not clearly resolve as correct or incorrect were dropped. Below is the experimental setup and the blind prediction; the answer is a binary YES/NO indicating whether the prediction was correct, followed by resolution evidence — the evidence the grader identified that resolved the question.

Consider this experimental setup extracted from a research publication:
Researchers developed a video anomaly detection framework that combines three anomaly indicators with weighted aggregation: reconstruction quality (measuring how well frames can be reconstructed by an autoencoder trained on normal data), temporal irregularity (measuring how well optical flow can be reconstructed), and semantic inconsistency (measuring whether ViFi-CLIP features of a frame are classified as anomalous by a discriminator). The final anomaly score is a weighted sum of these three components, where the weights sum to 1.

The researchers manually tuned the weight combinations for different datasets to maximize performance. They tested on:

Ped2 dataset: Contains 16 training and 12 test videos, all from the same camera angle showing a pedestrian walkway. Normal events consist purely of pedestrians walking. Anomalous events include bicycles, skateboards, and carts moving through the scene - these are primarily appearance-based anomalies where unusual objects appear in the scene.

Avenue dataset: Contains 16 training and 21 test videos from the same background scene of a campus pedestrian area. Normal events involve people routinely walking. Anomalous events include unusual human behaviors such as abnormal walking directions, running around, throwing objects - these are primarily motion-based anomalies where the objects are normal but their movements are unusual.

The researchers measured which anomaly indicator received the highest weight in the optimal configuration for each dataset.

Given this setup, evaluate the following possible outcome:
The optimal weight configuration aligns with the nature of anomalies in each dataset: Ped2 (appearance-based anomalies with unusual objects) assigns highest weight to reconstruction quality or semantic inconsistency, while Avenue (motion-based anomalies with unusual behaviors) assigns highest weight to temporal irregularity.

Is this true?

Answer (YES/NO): YES